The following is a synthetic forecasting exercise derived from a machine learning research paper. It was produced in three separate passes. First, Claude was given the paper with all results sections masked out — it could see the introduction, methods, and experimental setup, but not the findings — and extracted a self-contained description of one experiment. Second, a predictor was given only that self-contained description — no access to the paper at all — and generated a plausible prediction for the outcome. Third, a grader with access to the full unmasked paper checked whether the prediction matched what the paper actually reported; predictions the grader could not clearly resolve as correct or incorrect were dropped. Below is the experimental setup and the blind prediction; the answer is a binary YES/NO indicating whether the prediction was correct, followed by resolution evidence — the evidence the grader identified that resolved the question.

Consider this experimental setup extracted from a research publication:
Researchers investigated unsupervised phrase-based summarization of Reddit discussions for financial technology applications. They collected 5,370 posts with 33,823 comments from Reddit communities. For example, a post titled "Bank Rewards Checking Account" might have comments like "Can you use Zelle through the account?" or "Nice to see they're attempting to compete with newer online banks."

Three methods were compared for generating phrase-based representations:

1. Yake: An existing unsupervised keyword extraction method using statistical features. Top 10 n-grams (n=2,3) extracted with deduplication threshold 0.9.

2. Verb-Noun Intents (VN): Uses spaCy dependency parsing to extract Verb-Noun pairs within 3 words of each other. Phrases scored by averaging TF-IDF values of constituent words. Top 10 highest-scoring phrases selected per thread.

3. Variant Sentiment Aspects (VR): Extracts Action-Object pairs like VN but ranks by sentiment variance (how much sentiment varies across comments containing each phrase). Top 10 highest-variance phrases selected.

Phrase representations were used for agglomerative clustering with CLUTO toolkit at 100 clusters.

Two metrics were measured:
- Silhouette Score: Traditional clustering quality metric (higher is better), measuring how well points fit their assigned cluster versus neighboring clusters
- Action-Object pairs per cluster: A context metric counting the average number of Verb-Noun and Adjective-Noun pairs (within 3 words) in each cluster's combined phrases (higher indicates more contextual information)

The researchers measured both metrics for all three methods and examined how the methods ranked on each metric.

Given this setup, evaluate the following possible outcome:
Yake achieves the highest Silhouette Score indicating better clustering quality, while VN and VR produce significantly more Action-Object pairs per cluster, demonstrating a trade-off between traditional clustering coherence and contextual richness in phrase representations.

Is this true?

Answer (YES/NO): YES